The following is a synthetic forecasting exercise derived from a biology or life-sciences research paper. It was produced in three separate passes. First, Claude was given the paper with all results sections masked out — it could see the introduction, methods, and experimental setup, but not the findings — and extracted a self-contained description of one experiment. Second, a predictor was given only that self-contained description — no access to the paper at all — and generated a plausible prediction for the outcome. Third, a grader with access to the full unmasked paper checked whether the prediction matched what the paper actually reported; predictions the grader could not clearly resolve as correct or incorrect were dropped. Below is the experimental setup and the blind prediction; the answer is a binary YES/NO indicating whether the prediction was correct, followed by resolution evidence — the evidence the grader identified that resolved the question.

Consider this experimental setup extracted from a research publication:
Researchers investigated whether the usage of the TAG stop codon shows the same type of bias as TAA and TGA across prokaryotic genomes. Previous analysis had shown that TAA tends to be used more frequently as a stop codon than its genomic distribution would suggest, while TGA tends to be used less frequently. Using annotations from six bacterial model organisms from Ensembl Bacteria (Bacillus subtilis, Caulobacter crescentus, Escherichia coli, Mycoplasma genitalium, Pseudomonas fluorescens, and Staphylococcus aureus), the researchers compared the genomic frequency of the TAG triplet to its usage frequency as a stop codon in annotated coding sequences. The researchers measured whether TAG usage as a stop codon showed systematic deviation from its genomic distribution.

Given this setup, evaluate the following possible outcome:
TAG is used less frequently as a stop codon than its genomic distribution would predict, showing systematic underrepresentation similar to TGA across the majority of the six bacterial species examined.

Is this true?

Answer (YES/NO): NO